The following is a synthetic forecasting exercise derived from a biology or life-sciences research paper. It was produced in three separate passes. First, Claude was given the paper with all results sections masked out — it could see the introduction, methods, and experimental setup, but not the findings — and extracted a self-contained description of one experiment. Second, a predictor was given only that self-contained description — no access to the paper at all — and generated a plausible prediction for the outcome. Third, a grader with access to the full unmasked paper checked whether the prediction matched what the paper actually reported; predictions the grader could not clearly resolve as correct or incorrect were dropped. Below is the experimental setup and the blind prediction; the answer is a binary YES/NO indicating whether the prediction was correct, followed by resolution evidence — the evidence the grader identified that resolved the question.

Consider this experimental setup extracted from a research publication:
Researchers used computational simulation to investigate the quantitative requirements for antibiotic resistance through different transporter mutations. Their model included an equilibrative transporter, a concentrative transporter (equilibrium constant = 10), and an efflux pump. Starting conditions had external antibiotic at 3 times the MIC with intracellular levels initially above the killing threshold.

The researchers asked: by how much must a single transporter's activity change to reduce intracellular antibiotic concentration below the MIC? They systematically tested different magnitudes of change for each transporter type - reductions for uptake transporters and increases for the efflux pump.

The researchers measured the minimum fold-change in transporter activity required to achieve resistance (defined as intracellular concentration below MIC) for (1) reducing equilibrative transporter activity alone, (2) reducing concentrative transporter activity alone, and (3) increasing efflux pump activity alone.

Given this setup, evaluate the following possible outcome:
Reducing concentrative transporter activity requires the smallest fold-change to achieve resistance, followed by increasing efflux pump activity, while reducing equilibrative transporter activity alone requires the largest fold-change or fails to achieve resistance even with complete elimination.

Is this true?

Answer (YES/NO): NO